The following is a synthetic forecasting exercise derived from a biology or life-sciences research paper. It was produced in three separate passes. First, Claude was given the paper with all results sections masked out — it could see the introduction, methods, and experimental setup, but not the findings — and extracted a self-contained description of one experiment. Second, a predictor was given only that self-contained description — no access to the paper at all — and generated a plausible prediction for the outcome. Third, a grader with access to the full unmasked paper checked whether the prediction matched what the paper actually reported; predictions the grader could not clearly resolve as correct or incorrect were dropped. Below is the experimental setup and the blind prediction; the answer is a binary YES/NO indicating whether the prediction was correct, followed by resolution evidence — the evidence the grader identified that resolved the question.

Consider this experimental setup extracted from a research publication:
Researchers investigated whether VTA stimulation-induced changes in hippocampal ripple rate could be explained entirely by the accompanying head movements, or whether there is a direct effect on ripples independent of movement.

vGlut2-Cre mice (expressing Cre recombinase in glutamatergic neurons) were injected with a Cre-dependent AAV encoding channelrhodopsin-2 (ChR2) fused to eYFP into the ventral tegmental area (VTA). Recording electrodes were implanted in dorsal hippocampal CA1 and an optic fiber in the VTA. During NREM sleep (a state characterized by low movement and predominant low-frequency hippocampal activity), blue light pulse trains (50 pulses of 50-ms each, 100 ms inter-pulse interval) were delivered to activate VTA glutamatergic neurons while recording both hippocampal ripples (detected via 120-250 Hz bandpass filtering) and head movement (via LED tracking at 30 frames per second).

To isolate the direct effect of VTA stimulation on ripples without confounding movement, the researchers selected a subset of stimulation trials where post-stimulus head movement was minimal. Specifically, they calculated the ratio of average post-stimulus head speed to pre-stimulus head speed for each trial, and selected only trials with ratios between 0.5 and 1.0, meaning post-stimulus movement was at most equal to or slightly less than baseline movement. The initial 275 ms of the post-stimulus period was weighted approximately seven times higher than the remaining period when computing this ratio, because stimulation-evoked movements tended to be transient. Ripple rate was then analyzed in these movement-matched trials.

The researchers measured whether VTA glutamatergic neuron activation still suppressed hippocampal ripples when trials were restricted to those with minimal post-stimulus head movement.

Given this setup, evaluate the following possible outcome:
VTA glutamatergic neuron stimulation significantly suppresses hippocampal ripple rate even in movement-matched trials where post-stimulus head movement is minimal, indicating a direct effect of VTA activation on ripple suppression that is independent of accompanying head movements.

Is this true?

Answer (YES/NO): YES